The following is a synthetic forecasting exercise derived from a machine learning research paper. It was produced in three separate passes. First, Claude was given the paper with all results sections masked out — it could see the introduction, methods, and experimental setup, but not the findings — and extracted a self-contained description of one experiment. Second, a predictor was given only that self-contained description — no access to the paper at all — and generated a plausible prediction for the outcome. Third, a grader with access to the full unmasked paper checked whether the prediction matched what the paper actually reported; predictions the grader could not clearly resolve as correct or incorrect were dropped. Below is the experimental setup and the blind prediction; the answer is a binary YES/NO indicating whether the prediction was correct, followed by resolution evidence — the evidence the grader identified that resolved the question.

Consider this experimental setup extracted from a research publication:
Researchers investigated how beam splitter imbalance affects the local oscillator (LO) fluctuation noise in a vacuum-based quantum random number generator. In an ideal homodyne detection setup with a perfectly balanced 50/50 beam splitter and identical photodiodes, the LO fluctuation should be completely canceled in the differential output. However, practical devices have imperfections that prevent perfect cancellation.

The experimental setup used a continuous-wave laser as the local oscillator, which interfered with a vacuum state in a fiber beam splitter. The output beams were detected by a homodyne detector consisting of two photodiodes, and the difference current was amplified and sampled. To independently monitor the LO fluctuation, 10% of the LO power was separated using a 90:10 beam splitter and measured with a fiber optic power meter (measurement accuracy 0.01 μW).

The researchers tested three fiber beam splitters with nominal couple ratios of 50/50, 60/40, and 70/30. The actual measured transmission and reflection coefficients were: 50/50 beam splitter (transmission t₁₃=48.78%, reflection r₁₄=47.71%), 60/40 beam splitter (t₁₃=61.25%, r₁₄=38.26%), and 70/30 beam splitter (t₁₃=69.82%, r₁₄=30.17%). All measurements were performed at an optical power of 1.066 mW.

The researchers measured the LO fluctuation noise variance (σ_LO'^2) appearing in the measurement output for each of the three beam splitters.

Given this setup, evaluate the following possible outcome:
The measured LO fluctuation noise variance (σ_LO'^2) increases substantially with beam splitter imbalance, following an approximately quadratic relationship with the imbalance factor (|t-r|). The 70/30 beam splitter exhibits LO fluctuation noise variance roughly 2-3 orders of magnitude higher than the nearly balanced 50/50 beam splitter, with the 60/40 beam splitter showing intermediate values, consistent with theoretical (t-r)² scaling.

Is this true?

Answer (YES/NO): NO